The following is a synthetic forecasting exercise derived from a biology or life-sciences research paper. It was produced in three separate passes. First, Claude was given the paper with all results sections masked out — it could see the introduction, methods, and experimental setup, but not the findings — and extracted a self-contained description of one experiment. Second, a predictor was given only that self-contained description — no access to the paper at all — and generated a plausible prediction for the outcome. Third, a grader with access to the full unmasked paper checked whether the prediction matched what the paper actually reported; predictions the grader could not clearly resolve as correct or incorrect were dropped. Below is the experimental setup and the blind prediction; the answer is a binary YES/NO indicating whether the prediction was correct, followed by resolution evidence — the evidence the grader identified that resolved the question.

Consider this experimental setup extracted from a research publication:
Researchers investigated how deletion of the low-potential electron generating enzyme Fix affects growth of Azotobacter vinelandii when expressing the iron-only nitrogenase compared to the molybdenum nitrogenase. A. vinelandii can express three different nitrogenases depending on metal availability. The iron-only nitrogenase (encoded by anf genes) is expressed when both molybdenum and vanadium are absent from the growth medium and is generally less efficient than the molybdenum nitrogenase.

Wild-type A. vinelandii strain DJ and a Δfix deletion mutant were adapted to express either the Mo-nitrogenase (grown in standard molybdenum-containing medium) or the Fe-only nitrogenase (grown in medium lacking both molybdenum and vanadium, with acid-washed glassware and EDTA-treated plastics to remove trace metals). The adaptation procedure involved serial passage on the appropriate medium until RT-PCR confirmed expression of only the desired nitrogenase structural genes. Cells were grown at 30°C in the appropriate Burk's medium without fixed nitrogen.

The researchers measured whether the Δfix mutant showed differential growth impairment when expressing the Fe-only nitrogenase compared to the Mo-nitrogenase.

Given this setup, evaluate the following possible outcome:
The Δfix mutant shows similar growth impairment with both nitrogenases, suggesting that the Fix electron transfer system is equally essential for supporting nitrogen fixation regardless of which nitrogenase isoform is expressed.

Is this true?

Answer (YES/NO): NO